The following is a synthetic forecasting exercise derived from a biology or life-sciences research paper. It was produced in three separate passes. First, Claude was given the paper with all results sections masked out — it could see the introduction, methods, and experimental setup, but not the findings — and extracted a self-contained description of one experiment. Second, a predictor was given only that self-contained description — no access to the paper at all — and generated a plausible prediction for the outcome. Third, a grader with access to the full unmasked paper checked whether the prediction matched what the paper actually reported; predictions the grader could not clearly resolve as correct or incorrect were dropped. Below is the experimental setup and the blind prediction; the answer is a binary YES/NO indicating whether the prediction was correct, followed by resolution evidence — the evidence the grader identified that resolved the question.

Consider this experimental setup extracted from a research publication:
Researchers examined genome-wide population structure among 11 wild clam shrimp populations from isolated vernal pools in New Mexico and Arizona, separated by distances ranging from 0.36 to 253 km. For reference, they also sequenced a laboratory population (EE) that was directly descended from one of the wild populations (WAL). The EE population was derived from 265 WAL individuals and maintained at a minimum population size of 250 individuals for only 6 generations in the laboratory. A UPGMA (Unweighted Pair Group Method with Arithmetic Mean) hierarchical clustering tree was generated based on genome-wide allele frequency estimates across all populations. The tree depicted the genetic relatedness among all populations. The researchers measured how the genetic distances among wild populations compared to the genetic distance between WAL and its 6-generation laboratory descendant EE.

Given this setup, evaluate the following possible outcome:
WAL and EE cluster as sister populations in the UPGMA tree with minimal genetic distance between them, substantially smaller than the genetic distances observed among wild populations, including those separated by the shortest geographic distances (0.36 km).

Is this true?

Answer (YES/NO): NO